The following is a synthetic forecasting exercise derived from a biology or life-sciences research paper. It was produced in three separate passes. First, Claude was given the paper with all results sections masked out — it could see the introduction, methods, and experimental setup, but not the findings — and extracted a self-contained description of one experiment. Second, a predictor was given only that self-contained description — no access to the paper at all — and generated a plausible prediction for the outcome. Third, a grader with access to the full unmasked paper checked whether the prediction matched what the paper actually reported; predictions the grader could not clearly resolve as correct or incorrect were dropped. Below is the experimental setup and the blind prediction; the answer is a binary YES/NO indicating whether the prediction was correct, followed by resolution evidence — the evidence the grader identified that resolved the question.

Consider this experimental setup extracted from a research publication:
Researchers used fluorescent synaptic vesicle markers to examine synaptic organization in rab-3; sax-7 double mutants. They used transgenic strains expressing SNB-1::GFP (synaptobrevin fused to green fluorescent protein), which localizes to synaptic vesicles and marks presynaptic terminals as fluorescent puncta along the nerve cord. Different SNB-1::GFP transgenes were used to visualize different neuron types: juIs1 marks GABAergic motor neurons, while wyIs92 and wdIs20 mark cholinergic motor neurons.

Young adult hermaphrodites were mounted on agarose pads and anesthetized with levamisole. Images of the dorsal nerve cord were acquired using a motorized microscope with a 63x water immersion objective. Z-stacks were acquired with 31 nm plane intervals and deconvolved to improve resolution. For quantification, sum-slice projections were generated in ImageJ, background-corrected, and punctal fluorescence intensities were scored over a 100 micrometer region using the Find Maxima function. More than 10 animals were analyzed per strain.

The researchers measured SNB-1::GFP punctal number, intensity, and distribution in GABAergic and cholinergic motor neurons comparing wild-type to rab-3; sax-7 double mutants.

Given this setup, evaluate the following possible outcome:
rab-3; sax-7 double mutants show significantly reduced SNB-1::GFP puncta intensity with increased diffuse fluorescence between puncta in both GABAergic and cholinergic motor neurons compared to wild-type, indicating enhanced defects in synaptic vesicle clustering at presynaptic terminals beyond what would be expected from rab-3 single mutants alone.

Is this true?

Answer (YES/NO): NO